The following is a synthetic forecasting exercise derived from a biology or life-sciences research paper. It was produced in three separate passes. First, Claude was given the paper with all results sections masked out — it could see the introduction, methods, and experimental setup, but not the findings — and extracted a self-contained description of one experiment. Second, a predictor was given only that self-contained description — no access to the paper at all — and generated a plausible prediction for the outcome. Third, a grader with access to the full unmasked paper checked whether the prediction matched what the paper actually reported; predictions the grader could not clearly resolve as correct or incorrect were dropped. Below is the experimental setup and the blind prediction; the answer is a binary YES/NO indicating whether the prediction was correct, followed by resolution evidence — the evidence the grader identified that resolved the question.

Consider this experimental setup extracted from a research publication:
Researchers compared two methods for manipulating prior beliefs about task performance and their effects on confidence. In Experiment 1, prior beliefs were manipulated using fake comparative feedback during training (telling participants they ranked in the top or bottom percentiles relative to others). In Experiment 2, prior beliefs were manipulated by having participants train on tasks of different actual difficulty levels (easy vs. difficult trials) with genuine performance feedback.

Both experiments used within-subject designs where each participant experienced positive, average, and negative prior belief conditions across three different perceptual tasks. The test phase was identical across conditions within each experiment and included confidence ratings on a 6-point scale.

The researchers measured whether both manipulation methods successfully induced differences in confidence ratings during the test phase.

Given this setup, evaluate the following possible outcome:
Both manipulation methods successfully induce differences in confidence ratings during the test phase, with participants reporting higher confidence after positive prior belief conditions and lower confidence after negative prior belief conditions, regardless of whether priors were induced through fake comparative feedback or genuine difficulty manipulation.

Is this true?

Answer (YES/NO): YES